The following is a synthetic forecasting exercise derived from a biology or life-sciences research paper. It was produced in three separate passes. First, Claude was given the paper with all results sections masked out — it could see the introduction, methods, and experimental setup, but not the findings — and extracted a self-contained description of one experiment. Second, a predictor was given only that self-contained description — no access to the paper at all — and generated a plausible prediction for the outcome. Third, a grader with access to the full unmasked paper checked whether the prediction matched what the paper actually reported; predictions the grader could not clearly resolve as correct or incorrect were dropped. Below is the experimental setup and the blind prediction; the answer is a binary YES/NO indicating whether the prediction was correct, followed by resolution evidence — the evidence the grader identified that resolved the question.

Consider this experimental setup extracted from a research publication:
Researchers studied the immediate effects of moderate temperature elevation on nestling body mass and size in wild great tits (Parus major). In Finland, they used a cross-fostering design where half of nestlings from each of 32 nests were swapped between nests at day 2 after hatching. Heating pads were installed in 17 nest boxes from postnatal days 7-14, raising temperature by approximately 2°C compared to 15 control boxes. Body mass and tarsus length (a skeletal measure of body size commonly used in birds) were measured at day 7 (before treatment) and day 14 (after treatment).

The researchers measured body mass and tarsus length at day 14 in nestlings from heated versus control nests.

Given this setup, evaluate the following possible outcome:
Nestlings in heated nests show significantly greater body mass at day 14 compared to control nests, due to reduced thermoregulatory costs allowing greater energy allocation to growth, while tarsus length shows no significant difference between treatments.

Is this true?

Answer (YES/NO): NO